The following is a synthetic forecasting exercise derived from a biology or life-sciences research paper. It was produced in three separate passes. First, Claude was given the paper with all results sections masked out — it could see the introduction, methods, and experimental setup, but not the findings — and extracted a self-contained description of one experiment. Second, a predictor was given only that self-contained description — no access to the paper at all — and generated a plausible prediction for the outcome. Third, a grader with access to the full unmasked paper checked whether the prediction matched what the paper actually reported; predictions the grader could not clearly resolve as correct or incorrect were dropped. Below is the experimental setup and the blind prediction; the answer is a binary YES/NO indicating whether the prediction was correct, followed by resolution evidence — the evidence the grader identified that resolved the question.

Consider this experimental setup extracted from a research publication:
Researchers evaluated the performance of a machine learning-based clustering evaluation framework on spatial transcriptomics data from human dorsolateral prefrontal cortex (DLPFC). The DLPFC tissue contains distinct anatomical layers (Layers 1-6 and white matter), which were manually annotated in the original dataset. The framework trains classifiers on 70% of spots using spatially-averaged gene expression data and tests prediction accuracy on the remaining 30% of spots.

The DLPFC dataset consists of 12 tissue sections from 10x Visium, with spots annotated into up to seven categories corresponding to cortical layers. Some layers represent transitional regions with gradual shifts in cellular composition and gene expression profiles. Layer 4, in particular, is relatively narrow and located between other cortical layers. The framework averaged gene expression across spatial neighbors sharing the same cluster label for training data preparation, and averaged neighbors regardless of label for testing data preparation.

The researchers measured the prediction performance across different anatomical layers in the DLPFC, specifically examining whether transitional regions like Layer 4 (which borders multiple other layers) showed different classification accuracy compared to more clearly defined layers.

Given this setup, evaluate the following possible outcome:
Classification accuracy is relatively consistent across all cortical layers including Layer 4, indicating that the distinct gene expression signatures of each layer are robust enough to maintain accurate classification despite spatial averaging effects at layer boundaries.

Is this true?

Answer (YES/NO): NO